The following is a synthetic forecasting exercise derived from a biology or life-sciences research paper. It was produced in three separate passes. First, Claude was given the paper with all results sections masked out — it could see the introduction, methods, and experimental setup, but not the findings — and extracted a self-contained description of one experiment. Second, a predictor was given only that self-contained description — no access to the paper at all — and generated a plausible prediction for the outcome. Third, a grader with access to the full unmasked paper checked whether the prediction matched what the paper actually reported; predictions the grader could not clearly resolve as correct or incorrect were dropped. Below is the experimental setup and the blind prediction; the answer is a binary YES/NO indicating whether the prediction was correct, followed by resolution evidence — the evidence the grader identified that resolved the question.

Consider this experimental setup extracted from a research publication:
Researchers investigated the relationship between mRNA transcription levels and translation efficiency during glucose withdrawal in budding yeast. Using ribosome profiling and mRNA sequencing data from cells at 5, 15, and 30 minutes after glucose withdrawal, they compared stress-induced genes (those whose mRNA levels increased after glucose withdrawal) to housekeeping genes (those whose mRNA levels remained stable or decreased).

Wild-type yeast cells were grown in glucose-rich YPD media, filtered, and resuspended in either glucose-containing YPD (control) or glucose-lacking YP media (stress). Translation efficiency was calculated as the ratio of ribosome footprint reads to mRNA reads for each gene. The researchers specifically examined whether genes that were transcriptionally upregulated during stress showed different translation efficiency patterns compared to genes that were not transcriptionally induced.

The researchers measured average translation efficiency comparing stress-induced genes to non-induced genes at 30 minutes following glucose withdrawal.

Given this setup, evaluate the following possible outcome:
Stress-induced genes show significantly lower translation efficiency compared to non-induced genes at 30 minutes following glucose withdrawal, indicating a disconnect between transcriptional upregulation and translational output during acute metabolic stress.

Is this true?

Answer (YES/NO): NO